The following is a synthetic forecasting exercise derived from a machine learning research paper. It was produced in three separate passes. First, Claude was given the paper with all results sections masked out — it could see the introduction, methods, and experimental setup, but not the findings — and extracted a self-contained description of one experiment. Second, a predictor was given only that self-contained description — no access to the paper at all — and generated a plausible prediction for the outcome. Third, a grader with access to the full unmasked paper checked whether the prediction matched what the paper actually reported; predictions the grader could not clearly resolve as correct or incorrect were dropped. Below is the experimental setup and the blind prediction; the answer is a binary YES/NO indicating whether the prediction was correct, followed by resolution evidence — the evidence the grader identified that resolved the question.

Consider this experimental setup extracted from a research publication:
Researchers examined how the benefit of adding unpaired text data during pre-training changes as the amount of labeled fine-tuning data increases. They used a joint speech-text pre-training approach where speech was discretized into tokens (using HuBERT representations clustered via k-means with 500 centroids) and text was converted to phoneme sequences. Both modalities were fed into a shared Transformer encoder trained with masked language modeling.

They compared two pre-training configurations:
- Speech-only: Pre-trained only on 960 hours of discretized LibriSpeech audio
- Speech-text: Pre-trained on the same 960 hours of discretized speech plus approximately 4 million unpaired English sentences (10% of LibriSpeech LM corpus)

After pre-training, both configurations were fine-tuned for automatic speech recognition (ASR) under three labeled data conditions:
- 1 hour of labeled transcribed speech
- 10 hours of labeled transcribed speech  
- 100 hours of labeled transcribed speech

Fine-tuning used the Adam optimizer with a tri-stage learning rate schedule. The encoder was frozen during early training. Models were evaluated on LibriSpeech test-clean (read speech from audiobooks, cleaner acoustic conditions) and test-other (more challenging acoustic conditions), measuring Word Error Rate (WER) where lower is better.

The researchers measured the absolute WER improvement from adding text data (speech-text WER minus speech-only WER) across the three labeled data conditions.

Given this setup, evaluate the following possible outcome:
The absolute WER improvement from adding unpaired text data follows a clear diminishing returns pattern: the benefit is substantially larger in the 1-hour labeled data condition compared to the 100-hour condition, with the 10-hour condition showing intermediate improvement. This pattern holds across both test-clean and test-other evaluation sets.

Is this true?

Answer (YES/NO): YES